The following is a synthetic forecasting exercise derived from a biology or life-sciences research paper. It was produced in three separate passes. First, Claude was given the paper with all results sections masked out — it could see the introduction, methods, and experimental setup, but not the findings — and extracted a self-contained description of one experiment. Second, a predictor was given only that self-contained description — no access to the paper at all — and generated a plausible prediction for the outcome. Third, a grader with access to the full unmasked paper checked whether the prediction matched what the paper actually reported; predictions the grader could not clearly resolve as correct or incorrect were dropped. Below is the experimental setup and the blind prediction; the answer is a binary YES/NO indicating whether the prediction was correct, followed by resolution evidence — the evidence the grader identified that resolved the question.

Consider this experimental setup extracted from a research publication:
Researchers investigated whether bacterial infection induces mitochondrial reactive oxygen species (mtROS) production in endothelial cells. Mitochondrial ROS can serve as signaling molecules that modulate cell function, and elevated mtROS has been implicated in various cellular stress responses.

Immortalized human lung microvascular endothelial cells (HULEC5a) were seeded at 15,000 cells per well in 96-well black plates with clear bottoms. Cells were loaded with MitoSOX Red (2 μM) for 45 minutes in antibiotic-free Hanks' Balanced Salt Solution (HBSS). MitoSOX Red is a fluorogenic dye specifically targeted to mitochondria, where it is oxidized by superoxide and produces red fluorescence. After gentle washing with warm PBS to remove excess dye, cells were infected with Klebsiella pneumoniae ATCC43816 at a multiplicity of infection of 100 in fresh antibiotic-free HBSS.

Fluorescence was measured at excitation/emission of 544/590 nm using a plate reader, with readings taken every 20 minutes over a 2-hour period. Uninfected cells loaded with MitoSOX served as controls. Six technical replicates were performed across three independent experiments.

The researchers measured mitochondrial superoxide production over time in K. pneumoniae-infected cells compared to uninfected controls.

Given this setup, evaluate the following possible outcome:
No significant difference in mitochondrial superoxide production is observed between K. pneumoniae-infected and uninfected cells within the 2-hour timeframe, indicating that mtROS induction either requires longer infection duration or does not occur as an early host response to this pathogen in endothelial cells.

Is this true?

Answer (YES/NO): NO